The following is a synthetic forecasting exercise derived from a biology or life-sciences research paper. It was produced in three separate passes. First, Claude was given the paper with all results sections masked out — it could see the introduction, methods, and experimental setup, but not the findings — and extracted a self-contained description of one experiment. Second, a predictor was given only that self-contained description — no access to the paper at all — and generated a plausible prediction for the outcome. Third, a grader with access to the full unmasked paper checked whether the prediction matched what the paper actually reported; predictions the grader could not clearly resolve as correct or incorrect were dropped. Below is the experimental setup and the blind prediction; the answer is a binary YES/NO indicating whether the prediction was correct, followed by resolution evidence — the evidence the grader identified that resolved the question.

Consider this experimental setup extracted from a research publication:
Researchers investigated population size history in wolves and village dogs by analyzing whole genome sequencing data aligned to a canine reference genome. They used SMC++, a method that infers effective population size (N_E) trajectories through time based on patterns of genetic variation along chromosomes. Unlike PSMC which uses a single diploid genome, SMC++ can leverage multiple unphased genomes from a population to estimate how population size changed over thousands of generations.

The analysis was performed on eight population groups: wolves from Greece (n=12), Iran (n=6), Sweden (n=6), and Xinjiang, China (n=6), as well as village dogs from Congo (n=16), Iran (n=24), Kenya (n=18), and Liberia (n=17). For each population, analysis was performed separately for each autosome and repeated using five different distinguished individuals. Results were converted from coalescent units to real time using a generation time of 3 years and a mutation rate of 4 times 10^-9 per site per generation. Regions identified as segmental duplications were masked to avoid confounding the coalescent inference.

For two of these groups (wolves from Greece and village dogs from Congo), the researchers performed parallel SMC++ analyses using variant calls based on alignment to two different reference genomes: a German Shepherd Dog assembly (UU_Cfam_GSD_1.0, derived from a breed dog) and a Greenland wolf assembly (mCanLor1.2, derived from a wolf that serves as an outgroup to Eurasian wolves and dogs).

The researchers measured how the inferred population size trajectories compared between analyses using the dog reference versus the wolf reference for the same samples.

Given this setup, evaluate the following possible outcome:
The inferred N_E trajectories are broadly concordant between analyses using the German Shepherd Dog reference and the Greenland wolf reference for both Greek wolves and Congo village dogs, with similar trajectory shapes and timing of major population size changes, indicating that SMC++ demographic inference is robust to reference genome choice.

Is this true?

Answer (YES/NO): YES